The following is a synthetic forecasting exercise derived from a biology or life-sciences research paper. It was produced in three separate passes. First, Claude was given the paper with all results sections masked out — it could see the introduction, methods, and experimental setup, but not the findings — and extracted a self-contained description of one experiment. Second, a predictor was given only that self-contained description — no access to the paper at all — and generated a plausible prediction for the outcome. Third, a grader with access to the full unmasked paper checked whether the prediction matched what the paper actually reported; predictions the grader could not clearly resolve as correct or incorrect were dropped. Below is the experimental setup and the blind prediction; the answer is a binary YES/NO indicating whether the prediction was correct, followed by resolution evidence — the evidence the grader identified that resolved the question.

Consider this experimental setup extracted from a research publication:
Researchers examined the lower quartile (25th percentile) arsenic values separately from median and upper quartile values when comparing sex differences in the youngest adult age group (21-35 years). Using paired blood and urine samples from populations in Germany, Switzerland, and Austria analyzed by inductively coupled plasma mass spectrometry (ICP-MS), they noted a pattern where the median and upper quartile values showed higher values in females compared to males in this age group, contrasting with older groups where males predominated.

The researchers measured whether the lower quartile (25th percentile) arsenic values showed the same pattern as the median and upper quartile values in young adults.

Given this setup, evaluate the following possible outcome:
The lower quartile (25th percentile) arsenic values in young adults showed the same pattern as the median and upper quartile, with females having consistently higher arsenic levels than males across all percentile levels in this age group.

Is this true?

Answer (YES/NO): NO